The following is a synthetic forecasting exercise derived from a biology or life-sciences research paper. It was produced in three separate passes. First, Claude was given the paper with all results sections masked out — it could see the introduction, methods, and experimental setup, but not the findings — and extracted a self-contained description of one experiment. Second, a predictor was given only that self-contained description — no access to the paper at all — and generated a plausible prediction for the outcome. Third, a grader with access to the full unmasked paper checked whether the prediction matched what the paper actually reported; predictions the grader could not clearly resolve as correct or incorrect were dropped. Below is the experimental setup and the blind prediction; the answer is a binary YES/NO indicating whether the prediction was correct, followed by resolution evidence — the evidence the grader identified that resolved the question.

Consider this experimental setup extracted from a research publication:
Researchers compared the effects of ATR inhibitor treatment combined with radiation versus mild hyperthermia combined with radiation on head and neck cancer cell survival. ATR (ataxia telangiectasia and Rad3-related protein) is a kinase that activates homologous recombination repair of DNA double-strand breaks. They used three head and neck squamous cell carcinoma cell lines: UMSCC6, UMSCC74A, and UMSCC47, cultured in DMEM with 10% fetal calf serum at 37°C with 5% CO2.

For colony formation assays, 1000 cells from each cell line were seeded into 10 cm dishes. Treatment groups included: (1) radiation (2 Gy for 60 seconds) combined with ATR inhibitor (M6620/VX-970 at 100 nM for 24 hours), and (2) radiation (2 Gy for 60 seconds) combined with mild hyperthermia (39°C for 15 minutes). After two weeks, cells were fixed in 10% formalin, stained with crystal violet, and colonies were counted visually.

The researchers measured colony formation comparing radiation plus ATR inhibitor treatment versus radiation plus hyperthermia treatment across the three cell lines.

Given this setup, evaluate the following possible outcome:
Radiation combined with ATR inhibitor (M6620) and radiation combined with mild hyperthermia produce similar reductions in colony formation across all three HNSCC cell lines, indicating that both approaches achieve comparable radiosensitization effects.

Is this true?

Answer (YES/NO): NO